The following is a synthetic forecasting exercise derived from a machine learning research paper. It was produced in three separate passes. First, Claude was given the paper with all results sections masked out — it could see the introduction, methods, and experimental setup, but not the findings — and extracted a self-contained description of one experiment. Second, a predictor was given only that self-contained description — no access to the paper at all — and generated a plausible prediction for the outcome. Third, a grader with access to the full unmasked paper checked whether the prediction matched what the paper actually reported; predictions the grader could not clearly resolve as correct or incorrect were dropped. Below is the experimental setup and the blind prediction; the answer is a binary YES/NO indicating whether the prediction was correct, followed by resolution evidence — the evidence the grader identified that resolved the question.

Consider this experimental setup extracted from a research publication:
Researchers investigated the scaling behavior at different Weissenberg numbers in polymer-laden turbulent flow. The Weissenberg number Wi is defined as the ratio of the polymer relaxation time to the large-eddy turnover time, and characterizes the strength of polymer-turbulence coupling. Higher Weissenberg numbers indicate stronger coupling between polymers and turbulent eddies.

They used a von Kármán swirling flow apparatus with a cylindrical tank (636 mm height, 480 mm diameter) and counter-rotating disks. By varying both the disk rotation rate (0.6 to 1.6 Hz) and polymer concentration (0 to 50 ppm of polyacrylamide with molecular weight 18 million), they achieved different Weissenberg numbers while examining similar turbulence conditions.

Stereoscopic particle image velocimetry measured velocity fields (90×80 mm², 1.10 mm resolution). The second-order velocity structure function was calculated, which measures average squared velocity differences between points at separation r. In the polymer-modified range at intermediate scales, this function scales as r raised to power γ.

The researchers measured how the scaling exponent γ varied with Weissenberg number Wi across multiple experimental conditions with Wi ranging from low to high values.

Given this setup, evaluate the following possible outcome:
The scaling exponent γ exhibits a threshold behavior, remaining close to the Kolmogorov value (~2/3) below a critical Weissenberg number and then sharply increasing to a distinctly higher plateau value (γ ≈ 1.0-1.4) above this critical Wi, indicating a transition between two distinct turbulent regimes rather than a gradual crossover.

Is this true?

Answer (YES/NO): NO